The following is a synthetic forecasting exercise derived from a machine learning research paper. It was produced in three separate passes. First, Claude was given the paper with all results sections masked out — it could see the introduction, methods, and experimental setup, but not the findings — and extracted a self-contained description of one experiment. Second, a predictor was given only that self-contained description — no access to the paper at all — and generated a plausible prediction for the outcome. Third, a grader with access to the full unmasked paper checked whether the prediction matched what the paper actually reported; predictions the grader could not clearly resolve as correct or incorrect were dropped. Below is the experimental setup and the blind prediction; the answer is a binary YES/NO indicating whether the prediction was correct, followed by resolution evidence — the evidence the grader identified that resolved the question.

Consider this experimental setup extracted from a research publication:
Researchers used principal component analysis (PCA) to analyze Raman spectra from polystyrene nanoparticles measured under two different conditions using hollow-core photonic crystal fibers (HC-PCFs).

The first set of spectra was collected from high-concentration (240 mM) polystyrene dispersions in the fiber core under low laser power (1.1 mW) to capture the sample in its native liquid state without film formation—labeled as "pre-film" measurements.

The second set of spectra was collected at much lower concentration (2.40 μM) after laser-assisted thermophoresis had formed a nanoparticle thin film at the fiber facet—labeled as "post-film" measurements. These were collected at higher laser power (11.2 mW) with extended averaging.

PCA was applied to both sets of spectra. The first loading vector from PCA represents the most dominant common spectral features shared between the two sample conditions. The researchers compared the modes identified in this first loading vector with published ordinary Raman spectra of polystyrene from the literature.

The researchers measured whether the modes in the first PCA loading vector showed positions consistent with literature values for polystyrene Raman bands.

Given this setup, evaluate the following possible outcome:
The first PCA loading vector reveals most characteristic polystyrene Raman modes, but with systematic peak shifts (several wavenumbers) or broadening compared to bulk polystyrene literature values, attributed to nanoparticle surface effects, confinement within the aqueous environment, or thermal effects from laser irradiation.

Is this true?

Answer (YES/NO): NO